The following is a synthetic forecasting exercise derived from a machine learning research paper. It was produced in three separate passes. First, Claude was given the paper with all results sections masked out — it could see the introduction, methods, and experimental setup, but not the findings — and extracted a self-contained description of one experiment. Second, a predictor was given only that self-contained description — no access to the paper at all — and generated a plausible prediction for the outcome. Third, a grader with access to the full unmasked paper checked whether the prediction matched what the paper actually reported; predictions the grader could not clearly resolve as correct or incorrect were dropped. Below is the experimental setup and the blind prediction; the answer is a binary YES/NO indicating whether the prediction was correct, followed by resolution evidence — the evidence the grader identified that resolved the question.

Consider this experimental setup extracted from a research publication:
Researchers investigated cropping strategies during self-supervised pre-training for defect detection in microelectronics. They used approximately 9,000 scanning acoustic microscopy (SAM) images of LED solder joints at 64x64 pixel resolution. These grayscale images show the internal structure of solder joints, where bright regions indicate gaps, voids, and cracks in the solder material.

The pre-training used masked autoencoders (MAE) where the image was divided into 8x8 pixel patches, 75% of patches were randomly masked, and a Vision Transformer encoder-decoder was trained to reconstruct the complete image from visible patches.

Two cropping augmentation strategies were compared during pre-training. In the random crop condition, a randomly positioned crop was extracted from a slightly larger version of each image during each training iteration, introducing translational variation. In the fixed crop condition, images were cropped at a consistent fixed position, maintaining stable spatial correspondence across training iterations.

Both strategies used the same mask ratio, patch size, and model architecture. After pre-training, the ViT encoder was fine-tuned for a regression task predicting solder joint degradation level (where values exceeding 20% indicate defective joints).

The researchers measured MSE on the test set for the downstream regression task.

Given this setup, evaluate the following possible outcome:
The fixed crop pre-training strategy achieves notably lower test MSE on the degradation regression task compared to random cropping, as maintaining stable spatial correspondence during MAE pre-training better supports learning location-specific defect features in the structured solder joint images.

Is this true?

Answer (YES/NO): YES